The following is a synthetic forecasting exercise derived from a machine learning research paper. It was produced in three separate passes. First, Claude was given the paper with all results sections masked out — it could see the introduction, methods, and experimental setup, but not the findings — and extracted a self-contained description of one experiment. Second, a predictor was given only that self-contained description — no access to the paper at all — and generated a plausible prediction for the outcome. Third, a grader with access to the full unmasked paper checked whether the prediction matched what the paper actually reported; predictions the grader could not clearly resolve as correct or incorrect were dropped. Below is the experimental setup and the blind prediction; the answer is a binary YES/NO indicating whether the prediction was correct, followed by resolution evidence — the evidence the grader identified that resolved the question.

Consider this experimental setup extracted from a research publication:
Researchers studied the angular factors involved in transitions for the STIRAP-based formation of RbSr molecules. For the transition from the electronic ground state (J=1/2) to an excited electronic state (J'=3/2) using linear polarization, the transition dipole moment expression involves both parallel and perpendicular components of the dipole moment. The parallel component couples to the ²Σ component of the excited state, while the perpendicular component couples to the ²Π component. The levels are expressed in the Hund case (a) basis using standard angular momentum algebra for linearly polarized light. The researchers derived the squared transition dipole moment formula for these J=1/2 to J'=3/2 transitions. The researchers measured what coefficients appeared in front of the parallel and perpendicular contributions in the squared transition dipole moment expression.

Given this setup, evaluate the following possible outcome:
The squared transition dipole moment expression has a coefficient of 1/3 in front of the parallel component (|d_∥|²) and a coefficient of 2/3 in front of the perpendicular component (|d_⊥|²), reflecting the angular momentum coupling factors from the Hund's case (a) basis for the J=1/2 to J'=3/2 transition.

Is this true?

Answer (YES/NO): NO